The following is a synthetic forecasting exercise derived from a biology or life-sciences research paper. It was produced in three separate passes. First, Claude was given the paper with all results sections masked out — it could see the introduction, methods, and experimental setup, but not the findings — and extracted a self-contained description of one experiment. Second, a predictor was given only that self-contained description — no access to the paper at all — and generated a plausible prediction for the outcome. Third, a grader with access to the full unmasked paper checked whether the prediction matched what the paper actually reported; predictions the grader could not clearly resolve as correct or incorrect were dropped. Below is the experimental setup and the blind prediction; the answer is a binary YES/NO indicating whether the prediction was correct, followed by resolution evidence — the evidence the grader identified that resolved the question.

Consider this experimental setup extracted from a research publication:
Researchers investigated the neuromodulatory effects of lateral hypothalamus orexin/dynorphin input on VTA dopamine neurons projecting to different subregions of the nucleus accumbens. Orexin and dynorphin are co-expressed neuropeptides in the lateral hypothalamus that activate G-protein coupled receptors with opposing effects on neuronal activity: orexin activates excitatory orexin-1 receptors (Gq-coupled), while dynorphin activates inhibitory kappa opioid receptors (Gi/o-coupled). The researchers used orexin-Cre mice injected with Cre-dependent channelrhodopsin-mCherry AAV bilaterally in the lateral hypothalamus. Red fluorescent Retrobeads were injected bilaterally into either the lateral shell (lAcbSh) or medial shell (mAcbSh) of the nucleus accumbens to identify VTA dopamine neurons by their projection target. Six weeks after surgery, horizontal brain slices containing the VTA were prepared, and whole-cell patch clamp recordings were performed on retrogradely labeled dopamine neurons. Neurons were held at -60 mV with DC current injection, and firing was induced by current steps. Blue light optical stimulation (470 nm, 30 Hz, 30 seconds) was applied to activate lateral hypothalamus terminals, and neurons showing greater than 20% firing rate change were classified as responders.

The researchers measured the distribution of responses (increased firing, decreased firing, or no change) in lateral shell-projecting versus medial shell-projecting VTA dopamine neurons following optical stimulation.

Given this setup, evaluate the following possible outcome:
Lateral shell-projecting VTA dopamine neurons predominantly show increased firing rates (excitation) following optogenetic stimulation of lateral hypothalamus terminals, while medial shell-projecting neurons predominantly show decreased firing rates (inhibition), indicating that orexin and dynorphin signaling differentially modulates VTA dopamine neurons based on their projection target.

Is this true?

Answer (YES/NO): YES